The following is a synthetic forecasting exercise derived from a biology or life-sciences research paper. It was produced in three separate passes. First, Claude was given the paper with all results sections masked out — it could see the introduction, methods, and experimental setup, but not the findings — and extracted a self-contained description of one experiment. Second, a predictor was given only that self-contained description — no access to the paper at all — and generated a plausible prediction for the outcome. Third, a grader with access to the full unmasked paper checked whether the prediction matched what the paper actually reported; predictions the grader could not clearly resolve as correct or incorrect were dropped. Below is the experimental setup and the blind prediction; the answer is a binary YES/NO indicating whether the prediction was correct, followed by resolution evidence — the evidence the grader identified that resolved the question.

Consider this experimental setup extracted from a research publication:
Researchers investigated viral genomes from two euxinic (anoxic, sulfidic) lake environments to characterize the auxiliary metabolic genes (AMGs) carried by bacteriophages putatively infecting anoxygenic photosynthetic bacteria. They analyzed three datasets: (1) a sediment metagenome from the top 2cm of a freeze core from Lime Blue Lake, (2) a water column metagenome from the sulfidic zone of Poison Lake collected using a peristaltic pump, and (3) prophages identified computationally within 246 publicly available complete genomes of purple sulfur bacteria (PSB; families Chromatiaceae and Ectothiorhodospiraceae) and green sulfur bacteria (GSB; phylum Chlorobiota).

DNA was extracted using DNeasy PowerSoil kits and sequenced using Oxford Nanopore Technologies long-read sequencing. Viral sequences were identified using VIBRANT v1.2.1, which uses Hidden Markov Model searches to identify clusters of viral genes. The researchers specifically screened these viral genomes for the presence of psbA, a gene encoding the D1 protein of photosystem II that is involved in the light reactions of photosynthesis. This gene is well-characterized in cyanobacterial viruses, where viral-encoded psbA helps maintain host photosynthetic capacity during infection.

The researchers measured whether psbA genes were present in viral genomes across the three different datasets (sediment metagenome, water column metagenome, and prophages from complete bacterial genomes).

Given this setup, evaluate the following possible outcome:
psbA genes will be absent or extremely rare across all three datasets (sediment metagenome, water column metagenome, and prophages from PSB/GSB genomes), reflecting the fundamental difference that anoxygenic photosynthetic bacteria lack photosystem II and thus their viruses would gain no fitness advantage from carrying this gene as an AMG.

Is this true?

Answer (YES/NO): NO